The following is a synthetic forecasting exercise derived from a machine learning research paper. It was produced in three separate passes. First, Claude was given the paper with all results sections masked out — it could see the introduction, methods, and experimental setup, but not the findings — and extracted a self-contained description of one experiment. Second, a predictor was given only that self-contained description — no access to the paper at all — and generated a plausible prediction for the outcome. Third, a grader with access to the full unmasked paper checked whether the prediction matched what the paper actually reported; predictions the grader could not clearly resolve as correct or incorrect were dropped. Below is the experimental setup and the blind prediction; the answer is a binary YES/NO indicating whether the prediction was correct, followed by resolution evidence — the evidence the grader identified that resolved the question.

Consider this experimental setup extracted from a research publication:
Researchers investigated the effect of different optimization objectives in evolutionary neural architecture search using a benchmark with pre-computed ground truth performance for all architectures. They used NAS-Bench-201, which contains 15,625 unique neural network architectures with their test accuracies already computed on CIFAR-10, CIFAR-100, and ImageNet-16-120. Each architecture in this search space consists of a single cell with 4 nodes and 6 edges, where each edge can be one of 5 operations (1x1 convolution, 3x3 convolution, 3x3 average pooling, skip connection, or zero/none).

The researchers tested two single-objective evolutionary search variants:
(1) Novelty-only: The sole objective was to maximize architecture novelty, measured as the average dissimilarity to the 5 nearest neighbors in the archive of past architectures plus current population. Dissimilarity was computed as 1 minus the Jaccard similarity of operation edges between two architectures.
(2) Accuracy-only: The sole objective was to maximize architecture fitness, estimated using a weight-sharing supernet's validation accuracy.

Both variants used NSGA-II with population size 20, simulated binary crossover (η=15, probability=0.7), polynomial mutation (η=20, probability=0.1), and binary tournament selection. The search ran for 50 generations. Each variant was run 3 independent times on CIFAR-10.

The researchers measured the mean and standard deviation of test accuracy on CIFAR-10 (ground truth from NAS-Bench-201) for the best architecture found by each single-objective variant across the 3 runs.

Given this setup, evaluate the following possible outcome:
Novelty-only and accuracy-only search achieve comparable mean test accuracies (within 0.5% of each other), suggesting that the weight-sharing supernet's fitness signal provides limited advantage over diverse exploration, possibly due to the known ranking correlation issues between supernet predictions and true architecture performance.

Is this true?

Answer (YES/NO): YES